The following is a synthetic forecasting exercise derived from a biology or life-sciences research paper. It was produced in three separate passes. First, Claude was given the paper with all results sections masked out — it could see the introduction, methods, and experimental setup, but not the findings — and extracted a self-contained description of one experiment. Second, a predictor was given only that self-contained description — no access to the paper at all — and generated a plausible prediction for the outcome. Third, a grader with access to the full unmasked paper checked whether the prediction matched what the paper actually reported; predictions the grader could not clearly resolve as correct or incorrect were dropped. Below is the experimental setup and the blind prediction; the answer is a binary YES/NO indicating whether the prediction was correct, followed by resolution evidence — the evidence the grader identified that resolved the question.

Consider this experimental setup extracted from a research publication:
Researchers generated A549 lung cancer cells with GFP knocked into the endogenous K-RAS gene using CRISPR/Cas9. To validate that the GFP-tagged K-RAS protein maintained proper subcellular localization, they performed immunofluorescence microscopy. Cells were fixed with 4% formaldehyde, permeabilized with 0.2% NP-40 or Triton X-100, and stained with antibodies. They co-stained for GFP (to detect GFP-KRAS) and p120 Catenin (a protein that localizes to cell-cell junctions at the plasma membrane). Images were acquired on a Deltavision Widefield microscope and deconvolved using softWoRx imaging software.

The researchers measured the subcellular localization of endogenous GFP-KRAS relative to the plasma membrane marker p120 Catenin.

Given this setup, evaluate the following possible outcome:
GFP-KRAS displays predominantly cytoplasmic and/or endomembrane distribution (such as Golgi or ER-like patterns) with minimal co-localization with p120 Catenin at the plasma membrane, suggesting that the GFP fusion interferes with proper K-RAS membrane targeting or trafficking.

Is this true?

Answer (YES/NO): NO